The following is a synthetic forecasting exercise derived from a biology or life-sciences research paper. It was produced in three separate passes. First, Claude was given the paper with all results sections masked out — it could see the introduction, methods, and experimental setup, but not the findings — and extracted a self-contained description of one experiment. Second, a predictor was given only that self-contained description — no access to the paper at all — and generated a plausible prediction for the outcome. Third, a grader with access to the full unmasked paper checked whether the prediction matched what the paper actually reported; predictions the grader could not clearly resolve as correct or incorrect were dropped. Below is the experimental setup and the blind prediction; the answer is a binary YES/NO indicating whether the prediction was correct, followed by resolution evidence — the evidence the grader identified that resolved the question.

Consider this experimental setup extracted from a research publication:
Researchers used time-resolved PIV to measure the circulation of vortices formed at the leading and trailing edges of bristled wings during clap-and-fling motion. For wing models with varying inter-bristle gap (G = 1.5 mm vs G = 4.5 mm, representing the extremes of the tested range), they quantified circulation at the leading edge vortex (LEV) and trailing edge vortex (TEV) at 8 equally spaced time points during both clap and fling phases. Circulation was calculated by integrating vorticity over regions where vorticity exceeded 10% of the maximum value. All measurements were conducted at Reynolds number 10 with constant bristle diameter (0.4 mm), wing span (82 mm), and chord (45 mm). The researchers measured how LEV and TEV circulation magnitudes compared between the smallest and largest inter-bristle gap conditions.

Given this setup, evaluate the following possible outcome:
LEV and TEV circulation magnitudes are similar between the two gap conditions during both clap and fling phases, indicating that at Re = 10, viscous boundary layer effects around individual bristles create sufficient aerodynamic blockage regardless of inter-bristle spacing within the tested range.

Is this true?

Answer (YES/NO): YES